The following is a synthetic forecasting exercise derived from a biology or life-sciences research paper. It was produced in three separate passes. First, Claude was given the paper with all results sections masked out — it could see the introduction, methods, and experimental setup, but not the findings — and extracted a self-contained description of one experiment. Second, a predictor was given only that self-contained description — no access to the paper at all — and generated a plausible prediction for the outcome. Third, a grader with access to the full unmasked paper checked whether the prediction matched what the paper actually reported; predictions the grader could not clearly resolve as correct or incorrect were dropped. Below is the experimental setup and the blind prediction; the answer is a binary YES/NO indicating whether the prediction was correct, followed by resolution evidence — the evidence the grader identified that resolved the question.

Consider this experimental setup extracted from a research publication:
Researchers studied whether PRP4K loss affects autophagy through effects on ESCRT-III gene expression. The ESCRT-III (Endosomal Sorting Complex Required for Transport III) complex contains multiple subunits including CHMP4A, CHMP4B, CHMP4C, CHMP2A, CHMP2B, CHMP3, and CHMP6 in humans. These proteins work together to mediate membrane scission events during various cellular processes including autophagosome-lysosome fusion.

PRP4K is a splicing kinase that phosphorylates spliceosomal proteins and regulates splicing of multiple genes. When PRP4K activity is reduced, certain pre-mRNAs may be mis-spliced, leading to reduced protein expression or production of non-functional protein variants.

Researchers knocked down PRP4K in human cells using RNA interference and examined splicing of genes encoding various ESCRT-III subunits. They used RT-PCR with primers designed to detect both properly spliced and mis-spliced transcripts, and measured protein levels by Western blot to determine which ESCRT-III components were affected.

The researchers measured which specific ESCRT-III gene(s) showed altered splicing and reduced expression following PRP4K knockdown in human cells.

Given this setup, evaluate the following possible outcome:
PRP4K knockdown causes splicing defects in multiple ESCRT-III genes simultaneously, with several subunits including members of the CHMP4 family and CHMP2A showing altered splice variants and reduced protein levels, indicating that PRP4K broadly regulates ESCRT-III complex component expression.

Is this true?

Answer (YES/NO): NO